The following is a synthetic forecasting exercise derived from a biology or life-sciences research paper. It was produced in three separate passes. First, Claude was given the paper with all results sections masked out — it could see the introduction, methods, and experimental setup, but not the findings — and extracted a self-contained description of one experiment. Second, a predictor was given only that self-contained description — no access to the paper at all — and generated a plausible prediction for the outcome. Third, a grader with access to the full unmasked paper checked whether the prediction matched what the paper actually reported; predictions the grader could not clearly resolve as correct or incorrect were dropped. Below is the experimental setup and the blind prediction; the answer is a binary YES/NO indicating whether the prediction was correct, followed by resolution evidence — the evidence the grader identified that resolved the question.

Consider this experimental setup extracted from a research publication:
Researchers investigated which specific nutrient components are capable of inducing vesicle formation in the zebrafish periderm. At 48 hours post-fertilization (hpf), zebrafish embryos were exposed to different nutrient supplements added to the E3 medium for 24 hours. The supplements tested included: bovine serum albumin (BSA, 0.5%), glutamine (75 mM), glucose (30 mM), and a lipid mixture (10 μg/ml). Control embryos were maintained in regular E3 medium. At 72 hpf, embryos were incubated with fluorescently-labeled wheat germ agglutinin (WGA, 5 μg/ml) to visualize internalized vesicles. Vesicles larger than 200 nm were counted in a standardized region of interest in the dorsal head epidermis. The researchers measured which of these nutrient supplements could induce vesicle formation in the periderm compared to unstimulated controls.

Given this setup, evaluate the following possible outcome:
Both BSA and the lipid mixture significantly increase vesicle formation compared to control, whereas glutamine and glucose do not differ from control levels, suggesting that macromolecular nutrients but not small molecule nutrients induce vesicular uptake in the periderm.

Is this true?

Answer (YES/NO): NO